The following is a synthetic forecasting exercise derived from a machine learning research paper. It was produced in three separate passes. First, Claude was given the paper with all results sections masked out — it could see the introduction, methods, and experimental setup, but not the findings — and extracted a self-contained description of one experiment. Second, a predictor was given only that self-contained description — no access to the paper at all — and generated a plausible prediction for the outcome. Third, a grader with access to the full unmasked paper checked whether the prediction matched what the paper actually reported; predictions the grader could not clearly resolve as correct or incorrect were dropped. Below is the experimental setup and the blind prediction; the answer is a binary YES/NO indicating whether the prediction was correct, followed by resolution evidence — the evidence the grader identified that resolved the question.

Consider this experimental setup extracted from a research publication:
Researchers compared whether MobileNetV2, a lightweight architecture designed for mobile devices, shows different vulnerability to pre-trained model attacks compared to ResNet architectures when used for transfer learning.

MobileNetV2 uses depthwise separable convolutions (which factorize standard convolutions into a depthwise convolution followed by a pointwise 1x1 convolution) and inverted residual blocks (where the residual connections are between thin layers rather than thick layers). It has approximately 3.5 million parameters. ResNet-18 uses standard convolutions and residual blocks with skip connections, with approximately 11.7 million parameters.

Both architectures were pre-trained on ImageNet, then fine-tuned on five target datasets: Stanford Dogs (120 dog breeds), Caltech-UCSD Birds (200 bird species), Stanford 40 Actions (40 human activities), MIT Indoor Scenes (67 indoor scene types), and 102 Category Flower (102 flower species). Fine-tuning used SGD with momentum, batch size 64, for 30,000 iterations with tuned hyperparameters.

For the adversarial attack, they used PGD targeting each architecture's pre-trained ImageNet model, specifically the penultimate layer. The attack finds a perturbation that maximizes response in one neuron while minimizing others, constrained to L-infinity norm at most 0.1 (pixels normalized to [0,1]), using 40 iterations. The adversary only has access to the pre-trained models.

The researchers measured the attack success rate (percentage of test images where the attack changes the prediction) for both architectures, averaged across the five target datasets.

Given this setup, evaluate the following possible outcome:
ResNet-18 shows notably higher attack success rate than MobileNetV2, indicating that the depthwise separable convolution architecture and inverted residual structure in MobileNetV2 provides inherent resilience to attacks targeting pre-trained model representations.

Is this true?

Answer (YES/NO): NO